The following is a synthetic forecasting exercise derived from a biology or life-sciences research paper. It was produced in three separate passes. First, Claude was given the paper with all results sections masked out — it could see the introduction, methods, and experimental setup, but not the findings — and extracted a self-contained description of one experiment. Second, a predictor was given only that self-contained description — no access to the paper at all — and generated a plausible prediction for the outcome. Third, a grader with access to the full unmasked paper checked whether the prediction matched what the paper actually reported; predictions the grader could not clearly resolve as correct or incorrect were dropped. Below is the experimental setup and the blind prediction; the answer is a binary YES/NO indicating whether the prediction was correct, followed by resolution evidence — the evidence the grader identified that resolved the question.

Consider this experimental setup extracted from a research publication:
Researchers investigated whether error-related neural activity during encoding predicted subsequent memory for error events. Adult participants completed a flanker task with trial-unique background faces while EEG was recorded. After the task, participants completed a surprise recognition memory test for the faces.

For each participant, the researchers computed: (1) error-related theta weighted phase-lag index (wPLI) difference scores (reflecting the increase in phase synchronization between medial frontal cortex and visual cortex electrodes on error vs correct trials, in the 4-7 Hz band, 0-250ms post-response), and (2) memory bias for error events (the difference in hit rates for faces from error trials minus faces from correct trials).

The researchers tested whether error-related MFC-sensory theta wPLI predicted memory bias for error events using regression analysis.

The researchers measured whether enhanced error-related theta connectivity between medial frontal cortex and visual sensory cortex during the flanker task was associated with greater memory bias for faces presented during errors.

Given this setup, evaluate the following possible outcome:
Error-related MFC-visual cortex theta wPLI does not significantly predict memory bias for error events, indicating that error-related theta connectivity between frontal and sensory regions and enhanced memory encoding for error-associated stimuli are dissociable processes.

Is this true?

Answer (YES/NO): NO